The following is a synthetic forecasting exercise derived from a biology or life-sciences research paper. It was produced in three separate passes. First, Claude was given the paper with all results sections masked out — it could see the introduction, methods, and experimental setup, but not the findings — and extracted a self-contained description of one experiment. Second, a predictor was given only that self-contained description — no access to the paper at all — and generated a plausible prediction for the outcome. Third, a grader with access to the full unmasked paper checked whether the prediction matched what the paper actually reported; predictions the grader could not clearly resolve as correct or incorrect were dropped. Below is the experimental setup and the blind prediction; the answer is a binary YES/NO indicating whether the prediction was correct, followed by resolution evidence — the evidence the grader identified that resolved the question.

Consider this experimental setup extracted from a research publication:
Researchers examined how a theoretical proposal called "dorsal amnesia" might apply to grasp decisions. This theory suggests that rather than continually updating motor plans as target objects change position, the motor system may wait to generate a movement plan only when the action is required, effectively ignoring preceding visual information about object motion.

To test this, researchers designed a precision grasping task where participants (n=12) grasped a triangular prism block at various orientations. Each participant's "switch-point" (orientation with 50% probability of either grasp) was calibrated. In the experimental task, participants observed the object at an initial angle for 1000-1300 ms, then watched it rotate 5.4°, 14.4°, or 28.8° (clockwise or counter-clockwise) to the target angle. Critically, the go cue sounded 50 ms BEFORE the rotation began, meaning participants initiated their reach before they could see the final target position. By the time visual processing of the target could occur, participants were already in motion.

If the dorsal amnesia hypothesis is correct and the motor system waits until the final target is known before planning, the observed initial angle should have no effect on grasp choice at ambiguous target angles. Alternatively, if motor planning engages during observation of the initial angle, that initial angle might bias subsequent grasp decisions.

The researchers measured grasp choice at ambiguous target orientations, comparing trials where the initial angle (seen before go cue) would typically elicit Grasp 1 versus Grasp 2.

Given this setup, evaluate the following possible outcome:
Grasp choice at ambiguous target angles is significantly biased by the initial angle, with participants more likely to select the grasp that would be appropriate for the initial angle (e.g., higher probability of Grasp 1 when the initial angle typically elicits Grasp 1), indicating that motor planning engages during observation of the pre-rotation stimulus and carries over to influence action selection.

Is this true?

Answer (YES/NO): NO